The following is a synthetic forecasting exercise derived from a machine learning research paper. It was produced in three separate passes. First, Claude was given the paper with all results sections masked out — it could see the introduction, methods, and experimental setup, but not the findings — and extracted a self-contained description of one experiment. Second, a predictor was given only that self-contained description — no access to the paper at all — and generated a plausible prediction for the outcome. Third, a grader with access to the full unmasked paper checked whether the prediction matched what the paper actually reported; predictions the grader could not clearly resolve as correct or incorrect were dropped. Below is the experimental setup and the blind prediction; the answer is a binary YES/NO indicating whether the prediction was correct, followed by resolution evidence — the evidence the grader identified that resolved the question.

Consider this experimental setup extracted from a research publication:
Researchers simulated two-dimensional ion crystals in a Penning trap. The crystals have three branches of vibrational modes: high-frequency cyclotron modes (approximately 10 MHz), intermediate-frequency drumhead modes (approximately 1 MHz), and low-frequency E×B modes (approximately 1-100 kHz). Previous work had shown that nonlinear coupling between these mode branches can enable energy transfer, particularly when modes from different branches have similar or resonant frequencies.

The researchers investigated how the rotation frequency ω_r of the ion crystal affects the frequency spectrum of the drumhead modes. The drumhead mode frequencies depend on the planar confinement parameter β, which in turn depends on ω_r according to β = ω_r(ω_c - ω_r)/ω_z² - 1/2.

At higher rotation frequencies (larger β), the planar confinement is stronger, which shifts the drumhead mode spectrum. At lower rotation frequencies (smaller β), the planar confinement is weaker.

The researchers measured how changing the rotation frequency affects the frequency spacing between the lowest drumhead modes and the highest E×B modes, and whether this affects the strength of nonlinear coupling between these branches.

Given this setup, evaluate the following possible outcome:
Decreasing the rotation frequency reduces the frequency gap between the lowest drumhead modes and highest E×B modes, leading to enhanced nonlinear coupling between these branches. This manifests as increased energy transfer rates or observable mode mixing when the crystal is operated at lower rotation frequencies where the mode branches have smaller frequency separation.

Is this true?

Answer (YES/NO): NO